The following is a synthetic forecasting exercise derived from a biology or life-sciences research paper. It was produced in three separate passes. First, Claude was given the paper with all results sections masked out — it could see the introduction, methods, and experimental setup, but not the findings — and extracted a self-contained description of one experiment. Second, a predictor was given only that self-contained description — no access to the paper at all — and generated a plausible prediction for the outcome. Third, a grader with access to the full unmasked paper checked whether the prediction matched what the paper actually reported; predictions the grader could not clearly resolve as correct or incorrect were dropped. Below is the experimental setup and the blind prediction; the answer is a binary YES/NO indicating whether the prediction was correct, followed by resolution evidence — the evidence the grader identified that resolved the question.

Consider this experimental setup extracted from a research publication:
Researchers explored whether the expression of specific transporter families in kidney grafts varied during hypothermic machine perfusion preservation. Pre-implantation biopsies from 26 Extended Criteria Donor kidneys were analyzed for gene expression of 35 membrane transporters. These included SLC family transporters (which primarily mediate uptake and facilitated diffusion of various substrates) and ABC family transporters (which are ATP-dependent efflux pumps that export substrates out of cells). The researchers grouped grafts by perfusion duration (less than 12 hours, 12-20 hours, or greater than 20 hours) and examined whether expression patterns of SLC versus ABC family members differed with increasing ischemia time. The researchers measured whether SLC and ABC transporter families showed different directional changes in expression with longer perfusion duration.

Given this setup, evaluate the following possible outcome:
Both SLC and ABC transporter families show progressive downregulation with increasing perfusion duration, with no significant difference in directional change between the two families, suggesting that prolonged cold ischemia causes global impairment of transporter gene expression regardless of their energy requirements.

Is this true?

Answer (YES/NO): NO